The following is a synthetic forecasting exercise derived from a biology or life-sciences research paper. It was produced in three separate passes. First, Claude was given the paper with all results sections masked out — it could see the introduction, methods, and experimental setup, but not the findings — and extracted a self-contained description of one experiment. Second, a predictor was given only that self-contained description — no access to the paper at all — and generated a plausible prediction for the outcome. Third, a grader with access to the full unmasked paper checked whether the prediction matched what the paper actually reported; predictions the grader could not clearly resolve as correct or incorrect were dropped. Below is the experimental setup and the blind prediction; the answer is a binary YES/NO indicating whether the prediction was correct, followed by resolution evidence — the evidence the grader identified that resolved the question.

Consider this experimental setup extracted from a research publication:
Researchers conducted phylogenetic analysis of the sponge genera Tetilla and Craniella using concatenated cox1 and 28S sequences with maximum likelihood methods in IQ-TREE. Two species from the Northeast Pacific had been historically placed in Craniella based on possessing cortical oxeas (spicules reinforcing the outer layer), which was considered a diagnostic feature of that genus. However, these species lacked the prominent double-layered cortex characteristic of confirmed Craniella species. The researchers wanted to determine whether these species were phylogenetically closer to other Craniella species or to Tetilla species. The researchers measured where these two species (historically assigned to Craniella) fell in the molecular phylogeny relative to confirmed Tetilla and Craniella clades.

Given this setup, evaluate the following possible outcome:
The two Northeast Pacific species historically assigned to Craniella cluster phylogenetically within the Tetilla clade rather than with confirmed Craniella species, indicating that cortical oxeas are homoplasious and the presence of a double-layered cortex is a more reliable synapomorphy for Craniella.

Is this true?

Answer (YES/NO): YES